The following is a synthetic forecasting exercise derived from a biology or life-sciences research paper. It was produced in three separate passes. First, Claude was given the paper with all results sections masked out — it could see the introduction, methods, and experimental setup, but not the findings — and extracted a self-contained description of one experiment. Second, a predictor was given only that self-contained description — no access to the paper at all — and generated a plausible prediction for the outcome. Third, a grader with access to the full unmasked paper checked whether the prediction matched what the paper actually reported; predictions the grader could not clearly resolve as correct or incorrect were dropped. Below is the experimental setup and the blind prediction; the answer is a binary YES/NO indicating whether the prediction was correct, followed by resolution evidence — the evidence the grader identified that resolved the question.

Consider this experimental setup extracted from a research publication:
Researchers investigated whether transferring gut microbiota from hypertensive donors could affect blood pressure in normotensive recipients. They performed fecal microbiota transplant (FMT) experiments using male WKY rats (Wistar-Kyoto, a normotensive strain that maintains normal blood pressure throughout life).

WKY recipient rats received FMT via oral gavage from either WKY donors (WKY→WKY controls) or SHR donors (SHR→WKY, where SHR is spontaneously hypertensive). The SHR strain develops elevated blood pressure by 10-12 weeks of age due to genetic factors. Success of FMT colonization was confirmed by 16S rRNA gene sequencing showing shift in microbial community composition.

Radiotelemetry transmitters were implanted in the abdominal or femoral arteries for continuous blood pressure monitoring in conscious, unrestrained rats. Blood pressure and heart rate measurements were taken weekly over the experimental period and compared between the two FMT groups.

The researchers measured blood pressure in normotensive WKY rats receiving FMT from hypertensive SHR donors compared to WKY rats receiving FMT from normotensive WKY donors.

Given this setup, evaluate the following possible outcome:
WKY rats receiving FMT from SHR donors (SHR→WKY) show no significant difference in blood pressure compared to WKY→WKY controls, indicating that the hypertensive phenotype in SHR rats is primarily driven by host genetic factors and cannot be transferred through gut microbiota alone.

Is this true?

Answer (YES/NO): NO